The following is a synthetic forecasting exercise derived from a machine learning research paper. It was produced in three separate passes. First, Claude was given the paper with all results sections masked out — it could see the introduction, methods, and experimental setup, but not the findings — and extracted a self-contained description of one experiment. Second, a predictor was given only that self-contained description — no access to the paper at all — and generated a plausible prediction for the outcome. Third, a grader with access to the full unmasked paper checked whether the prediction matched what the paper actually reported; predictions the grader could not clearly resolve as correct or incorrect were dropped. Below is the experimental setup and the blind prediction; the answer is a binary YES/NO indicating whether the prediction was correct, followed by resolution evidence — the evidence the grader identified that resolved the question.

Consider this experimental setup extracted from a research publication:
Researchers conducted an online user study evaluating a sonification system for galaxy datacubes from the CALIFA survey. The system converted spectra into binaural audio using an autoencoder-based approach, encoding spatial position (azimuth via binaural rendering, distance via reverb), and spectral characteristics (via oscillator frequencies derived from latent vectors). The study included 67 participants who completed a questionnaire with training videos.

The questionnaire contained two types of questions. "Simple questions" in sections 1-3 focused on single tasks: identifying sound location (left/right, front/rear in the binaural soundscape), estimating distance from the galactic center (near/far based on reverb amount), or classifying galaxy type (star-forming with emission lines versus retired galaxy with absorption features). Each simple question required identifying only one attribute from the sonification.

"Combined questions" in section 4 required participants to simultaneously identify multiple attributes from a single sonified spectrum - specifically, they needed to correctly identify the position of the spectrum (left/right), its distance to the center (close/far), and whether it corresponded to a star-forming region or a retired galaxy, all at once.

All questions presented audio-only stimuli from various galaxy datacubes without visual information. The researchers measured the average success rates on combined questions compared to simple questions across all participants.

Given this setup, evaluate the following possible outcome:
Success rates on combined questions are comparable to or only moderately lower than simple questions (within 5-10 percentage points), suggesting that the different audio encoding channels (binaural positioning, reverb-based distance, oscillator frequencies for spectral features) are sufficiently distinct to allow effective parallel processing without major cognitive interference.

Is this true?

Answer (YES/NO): NO